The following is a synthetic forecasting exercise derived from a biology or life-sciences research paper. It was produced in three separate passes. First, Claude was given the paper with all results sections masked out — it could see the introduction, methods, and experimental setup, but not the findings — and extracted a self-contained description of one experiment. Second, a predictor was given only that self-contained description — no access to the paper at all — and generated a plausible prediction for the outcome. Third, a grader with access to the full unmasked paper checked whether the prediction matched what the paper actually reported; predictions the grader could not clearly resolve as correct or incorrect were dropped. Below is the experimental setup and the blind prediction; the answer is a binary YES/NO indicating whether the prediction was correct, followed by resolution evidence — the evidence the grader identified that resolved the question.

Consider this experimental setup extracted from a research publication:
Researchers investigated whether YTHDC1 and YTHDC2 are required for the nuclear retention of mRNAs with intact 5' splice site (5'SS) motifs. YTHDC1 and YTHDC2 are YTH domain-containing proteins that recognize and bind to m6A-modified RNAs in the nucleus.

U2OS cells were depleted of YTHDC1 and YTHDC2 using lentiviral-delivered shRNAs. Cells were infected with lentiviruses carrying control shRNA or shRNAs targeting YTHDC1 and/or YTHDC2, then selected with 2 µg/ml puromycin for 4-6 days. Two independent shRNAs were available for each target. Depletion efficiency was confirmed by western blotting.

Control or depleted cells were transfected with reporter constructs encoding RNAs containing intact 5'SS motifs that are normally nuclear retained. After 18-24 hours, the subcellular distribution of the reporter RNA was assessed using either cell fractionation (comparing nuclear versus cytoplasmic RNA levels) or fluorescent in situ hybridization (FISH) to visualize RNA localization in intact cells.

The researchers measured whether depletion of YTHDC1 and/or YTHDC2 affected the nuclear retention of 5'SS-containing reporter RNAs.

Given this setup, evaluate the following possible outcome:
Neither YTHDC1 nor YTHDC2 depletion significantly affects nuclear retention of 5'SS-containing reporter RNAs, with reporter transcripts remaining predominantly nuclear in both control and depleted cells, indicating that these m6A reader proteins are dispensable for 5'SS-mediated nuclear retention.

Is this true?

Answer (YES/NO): NO